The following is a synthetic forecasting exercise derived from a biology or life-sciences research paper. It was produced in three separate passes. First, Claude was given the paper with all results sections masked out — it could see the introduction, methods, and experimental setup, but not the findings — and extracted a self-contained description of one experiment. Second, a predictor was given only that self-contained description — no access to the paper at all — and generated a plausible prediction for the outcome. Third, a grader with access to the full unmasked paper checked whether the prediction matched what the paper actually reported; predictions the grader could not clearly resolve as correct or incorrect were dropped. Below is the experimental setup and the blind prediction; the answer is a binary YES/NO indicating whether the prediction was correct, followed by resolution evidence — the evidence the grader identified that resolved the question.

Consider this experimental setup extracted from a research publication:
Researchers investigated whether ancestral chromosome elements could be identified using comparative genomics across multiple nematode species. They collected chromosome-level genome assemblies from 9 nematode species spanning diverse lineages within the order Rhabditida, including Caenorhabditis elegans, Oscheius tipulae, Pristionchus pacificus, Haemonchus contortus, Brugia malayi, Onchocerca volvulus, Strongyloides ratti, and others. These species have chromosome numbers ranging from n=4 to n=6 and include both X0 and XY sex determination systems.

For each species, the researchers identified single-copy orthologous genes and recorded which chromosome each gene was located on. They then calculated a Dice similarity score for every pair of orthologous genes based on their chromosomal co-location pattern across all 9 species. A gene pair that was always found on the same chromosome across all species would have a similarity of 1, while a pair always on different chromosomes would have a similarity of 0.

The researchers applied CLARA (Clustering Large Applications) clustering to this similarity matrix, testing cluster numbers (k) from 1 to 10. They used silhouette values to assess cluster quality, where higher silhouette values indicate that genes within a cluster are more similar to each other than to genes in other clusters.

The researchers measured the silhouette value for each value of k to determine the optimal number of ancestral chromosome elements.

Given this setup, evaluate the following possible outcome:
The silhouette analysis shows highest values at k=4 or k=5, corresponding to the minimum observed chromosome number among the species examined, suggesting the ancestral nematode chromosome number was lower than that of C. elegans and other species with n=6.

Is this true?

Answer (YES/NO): NO